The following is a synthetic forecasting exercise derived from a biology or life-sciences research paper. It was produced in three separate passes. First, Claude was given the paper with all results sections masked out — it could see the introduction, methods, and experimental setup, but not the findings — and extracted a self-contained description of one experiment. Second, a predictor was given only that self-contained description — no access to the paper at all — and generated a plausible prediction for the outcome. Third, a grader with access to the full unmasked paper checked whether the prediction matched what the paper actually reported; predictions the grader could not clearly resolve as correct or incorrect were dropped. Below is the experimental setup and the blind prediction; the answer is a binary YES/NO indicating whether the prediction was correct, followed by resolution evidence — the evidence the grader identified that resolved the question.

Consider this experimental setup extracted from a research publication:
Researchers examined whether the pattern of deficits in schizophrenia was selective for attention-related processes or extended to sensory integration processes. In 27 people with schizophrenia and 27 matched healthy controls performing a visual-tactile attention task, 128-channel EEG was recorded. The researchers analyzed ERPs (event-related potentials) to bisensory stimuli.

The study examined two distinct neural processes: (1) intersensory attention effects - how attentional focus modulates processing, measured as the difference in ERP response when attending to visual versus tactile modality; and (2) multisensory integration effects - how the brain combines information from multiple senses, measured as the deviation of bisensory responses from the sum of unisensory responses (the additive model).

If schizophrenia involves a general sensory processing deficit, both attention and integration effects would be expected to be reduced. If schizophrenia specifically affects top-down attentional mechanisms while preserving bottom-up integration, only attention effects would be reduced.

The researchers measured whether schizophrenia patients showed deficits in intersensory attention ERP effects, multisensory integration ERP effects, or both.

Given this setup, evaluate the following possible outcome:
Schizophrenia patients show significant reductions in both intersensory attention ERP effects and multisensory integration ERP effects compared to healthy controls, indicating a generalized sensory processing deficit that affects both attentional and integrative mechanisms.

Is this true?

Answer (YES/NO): NO